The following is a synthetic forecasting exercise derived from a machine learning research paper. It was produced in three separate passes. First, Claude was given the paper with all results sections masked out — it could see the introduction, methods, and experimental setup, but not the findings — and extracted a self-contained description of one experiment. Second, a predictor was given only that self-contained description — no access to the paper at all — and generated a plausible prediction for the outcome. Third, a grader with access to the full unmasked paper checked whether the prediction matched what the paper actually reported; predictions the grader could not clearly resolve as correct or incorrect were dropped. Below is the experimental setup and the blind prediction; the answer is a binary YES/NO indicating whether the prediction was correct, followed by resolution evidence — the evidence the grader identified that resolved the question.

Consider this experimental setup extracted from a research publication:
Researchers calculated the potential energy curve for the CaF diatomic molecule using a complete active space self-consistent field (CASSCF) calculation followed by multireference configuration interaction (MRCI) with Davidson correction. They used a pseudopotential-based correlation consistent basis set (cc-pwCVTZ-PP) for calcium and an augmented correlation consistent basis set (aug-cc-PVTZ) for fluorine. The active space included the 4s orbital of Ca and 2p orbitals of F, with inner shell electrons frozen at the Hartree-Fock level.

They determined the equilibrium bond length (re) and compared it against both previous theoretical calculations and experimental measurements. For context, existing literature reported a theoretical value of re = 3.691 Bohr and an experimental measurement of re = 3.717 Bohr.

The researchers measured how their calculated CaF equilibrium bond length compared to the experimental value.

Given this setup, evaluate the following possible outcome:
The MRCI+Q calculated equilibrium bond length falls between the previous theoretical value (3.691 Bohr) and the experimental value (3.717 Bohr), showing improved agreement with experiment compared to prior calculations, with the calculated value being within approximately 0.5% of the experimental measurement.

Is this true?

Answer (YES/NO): YES